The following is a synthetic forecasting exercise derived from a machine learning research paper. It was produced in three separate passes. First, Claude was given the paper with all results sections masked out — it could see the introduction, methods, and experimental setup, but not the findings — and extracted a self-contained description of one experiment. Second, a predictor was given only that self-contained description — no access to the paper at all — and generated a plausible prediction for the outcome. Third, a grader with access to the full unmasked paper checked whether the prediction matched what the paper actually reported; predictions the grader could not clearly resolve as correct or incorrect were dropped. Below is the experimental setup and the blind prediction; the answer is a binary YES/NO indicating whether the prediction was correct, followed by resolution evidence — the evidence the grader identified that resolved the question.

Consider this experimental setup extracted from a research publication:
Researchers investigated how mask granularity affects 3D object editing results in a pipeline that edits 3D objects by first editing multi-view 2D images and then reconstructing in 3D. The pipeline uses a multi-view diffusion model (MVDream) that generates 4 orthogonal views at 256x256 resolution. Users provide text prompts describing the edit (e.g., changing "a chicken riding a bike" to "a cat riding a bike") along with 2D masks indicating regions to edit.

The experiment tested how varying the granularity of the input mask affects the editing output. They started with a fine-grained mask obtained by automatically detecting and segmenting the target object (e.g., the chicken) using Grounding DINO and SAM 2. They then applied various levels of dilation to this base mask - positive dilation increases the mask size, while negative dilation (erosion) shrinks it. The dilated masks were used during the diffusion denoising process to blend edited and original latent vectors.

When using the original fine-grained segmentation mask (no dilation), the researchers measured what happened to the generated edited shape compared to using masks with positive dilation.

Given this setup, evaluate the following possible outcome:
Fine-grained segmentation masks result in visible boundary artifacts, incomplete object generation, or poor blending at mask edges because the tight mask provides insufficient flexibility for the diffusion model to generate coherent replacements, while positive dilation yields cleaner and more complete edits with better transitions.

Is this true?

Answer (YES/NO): NO